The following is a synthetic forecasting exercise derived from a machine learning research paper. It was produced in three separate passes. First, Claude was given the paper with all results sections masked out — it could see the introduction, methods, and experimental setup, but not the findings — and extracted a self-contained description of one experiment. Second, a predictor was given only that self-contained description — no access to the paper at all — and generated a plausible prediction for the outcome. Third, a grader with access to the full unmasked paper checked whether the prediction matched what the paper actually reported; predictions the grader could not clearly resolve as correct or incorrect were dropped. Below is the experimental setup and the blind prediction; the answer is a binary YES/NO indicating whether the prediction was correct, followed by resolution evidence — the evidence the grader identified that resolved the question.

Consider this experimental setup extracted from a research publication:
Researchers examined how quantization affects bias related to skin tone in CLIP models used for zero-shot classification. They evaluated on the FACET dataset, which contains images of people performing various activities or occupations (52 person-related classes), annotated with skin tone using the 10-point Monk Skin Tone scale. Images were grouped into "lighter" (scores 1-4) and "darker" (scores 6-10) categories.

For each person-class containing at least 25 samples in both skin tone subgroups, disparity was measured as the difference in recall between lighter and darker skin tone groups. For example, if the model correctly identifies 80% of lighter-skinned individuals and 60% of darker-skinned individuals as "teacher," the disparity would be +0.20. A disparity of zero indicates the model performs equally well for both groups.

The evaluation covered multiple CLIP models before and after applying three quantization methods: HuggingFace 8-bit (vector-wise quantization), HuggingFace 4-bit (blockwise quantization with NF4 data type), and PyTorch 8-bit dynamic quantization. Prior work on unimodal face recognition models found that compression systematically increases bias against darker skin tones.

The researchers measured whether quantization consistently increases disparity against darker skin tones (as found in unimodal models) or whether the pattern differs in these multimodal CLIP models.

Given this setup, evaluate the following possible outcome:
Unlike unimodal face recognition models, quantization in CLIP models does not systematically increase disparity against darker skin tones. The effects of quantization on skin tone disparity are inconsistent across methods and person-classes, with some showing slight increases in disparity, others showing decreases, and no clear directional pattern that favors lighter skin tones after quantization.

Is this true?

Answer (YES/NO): YES